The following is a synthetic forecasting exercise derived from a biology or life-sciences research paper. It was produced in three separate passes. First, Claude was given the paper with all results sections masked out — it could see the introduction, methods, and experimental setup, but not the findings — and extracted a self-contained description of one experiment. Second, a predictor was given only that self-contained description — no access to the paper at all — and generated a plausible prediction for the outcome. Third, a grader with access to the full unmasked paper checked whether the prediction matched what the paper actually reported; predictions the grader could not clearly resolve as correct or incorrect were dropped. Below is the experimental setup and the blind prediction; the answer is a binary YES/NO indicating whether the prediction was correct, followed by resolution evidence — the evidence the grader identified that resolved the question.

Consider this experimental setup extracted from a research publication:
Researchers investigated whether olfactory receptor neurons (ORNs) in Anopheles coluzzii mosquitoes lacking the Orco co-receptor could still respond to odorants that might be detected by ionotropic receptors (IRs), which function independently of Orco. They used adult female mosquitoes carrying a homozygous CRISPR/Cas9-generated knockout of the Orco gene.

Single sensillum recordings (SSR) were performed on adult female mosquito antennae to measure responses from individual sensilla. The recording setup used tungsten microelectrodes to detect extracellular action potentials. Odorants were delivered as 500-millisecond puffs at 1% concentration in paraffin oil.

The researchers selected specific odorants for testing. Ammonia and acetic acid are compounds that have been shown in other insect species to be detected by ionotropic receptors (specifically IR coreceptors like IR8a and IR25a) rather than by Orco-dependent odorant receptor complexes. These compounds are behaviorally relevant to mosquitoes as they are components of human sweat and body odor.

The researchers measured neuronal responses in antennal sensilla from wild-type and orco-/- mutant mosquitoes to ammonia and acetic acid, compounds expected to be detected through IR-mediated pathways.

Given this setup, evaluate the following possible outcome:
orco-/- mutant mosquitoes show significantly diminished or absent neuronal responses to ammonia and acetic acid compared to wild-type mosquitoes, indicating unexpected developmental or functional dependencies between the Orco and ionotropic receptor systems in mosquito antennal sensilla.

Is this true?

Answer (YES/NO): NO